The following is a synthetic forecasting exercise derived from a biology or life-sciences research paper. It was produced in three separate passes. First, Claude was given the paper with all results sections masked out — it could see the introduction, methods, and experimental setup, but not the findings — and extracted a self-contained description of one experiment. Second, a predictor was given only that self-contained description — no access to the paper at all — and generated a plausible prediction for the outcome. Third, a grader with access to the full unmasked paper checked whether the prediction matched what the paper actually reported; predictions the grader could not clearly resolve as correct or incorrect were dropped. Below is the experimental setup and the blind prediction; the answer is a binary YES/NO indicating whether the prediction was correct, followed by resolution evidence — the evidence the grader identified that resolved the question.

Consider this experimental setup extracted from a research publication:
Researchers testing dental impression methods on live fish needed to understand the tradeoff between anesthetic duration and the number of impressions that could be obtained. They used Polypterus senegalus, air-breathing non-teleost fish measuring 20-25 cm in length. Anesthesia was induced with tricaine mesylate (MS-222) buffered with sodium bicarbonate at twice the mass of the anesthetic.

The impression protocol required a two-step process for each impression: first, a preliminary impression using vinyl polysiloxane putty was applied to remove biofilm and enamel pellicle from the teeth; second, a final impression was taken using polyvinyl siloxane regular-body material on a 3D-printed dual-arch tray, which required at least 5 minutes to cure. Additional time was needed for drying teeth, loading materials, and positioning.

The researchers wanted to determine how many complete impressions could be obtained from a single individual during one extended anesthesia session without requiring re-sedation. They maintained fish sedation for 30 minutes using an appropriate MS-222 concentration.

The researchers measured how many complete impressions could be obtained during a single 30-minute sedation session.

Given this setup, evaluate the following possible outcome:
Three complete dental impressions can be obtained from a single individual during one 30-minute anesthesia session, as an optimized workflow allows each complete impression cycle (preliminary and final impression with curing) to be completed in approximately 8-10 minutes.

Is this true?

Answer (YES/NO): NO